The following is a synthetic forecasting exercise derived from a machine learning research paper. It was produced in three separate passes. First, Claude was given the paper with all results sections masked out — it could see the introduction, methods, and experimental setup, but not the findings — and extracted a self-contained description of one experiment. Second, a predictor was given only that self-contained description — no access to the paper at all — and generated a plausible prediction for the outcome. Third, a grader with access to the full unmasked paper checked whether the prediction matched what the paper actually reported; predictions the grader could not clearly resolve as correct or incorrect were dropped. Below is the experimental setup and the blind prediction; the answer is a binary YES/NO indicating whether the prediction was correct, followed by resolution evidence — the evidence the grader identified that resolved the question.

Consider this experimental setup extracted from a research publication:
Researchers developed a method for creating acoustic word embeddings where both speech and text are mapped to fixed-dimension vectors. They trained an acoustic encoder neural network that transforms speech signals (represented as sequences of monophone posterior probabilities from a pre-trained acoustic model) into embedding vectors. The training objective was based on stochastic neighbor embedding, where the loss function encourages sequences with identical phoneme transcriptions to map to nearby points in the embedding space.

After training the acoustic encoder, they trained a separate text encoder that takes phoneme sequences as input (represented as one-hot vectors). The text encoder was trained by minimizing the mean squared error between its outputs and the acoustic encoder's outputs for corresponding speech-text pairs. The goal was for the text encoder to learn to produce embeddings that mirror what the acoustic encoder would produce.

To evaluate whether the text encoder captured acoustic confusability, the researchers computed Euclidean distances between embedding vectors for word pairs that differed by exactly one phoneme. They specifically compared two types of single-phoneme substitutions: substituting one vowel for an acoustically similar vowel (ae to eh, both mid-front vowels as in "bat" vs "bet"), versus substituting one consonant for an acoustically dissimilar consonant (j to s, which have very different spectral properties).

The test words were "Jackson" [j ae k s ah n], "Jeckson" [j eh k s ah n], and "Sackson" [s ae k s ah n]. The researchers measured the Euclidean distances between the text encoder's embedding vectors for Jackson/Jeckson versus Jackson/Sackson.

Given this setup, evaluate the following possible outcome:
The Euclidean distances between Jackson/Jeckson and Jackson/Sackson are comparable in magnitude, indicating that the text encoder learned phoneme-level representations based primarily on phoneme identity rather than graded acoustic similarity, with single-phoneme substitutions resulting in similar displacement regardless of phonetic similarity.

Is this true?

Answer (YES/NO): NO